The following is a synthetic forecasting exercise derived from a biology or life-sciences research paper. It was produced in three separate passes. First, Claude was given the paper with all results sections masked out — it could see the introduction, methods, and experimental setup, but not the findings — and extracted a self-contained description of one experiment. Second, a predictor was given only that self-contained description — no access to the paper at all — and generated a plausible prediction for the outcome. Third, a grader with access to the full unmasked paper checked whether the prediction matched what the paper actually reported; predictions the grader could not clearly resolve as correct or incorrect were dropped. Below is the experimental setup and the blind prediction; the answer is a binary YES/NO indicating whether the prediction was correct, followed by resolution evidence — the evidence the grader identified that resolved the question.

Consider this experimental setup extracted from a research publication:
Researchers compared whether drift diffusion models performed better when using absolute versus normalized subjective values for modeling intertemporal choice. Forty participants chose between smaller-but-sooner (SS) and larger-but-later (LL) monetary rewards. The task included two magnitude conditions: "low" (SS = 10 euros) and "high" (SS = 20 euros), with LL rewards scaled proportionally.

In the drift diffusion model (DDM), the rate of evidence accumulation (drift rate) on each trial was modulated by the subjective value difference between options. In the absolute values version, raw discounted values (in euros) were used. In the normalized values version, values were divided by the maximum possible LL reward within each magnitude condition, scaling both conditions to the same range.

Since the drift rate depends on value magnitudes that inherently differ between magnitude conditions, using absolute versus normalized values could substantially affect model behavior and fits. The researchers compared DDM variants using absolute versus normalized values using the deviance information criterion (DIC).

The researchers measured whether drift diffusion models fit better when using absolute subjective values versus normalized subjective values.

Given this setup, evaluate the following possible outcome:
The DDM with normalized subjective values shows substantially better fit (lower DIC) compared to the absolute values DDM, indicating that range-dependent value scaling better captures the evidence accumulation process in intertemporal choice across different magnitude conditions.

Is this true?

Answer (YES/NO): NO